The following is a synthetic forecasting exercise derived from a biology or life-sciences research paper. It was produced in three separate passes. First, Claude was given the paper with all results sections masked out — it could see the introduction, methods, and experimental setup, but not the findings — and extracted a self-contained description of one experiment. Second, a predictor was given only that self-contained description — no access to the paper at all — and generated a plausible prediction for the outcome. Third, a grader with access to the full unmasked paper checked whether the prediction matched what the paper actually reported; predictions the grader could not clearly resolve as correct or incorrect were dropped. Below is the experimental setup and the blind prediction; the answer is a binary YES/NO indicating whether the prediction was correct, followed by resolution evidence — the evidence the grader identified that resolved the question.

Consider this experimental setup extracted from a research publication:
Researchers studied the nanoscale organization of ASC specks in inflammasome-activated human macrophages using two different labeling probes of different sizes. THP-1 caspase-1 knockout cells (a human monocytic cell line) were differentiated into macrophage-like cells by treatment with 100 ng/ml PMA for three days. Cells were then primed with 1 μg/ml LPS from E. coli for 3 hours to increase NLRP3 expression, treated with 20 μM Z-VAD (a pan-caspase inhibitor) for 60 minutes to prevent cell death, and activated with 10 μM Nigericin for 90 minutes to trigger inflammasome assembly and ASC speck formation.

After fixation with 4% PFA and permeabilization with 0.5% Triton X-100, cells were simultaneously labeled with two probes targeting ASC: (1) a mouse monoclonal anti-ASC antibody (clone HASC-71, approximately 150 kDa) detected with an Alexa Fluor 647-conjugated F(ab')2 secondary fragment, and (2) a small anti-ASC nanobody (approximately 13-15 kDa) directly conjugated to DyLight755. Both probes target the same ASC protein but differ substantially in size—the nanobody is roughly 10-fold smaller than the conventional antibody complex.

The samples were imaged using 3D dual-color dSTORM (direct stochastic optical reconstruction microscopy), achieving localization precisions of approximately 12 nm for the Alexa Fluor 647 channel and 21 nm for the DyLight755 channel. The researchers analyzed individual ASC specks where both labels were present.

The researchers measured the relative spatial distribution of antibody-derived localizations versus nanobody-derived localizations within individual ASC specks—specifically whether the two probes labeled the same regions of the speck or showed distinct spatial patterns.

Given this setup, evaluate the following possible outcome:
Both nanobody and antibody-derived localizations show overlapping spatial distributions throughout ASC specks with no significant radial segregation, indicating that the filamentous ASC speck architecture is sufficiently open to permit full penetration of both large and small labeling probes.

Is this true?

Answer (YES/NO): NO